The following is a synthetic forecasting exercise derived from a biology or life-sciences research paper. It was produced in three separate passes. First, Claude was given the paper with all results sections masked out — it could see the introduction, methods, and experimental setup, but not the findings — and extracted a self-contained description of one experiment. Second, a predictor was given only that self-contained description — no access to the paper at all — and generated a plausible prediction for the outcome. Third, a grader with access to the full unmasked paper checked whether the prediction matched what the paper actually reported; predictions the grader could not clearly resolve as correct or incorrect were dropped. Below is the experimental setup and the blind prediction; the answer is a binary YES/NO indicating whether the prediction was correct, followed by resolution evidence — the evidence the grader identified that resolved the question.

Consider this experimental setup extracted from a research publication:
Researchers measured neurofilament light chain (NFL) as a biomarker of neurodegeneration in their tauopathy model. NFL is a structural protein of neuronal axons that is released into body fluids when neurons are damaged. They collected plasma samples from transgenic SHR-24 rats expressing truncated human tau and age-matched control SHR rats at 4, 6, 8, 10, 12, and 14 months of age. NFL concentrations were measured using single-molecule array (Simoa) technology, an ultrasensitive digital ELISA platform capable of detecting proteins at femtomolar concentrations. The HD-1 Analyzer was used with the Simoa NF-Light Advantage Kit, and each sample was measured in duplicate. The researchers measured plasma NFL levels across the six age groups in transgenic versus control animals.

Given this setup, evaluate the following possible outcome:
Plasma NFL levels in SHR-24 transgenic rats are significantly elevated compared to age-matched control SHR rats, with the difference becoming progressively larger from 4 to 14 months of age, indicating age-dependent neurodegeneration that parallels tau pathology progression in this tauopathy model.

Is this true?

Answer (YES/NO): NO